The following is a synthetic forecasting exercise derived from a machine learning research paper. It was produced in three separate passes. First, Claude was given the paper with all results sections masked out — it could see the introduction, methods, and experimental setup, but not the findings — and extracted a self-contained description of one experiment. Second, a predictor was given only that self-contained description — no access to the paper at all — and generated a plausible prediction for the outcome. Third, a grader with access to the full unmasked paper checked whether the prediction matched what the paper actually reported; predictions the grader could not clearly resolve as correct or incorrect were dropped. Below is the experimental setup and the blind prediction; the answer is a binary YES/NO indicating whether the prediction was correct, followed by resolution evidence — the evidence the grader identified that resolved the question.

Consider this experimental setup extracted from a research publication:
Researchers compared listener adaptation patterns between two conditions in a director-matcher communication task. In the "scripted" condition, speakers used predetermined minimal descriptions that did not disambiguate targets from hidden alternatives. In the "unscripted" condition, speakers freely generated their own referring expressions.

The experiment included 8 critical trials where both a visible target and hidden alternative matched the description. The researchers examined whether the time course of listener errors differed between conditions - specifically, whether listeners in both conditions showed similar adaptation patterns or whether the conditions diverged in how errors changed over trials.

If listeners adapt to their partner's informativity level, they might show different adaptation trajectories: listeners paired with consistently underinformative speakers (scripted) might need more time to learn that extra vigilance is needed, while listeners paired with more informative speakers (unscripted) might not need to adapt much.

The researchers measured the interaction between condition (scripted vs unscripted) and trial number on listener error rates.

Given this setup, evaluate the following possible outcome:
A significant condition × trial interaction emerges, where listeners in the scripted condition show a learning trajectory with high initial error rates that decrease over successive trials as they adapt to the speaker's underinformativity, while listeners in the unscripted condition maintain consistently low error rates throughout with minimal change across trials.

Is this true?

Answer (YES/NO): NO